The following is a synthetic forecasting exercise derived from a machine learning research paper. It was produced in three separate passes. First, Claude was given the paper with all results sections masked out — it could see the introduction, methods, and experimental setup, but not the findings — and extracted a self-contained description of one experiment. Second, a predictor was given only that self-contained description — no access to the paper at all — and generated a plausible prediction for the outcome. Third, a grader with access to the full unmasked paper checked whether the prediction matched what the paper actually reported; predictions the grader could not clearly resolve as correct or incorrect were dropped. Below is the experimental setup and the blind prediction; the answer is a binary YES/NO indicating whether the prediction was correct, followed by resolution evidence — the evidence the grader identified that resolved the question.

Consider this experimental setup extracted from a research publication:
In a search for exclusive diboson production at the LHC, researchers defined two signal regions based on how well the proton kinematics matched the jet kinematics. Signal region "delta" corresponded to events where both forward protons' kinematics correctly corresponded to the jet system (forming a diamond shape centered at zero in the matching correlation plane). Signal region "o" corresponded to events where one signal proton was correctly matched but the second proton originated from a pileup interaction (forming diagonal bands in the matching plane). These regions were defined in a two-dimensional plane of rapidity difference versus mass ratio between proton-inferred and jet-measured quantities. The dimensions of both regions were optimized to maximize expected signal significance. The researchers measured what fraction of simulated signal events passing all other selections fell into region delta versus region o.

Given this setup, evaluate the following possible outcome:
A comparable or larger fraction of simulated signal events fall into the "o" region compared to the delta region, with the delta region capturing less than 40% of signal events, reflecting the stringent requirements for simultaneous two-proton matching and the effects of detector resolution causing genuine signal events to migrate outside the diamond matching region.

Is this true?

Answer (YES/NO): YES